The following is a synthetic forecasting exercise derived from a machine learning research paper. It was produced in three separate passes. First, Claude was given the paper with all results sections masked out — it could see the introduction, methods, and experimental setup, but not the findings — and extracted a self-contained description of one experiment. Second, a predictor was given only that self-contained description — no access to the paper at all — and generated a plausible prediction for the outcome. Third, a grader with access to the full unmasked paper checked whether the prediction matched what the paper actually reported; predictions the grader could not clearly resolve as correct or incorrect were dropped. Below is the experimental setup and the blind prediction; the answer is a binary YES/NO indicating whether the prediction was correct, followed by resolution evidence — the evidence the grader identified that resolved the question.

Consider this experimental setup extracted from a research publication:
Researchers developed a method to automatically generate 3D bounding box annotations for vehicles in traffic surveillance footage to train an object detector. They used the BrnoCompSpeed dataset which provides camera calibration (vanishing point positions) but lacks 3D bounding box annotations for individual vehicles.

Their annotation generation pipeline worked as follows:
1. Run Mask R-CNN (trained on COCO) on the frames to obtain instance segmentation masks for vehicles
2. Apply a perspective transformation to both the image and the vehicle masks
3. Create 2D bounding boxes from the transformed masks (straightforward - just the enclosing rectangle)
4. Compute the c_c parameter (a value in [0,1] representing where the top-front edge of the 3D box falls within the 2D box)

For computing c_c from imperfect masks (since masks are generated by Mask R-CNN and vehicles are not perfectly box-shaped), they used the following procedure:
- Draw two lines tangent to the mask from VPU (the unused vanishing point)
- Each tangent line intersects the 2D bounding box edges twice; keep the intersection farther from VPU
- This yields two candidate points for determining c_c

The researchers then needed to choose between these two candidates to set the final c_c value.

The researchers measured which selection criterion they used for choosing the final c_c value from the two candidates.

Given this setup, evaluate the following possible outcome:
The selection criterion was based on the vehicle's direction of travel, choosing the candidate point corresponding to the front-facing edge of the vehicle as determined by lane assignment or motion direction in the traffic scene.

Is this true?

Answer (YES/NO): NO